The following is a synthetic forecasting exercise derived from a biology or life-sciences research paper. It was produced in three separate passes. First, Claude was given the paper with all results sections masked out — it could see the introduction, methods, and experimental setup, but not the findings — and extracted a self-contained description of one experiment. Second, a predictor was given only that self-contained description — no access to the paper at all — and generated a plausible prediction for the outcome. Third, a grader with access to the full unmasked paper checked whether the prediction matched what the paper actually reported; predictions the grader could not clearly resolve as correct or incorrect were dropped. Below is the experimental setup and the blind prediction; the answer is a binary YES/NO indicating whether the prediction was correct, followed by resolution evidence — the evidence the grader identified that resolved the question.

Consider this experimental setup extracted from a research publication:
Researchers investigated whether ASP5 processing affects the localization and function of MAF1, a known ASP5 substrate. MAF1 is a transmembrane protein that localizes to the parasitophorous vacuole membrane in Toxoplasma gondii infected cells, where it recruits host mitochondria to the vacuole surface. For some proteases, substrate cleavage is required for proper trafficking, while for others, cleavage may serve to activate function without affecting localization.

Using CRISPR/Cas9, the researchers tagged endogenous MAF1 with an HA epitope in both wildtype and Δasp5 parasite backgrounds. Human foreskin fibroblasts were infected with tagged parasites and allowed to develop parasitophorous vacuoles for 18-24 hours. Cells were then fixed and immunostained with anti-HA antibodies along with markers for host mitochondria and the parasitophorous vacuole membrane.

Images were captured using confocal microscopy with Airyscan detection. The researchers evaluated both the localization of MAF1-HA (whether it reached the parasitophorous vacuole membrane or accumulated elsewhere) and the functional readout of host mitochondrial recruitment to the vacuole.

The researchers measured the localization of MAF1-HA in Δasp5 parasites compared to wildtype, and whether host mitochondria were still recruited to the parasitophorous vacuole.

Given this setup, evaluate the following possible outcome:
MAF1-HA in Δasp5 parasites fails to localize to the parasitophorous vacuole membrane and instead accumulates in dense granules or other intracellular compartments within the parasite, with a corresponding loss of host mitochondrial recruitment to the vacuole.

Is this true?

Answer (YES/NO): NO